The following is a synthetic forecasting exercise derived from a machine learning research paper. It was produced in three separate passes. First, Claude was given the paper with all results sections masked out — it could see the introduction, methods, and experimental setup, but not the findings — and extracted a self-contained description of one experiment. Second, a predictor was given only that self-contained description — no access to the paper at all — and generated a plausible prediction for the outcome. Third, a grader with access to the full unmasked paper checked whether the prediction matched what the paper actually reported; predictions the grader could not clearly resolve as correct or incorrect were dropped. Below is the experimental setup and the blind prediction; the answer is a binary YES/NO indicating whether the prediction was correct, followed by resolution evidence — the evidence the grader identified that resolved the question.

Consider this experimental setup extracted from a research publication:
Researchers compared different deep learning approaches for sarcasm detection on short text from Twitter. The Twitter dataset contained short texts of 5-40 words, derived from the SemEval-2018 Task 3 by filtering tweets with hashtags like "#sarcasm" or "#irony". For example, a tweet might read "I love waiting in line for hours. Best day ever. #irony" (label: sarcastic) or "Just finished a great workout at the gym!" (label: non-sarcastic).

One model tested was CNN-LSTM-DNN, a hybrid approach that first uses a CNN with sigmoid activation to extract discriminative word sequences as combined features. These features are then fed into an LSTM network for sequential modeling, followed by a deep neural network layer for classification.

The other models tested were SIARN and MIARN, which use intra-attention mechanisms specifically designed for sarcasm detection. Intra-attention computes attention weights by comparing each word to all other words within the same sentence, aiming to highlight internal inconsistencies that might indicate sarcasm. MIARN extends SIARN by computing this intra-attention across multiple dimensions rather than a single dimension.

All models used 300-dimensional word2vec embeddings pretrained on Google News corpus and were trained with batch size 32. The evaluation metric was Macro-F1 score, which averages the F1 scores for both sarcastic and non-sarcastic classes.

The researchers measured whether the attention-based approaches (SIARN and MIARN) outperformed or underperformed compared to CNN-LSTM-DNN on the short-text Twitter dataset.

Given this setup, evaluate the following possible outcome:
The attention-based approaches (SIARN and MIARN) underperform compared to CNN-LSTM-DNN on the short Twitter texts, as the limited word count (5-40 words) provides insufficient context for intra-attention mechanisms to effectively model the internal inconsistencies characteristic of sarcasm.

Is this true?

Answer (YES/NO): YES